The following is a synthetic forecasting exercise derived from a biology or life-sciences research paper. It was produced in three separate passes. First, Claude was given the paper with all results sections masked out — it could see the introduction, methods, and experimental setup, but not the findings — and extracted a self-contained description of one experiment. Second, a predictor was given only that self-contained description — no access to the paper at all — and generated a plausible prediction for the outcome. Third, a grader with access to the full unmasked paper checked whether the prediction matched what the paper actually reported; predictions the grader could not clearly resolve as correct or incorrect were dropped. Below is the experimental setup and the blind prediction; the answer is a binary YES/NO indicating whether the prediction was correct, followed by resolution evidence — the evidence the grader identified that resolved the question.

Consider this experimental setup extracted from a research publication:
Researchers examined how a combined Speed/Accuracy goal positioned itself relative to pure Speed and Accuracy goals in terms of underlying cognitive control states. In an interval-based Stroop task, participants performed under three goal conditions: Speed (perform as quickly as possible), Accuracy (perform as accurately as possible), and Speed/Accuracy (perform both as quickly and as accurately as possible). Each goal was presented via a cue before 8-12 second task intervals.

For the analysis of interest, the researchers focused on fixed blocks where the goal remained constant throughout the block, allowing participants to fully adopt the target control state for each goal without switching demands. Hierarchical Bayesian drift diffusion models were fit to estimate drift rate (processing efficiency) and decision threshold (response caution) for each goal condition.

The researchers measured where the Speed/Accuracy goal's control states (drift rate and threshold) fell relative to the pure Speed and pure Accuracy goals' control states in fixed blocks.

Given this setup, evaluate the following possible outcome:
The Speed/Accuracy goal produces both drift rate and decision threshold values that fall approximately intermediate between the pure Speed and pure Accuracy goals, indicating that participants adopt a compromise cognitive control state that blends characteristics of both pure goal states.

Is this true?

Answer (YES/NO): YES